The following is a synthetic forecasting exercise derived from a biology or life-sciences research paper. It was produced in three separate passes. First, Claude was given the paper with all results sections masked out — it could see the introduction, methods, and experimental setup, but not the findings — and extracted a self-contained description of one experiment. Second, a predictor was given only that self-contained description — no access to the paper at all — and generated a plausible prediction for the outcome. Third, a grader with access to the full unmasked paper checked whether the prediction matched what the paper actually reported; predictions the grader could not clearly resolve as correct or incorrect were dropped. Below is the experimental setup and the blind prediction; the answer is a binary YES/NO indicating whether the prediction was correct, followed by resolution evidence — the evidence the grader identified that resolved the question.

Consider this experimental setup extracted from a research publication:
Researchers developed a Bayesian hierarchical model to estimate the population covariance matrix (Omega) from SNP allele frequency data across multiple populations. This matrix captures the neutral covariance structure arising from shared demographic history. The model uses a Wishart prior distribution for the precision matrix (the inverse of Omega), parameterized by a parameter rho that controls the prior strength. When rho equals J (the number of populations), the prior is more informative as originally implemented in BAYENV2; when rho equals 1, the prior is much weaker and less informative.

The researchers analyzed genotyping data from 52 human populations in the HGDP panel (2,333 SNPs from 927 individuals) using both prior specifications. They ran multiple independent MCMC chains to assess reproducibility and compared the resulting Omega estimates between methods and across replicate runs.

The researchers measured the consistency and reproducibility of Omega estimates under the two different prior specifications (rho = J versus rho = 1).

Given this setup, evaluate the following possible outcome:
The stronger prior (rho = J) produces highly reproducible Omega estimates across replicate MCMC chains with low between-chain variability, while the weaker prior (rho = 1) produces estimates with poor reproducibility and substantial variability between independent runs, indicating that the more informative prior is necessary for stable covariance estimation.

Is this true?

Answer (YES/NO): NO